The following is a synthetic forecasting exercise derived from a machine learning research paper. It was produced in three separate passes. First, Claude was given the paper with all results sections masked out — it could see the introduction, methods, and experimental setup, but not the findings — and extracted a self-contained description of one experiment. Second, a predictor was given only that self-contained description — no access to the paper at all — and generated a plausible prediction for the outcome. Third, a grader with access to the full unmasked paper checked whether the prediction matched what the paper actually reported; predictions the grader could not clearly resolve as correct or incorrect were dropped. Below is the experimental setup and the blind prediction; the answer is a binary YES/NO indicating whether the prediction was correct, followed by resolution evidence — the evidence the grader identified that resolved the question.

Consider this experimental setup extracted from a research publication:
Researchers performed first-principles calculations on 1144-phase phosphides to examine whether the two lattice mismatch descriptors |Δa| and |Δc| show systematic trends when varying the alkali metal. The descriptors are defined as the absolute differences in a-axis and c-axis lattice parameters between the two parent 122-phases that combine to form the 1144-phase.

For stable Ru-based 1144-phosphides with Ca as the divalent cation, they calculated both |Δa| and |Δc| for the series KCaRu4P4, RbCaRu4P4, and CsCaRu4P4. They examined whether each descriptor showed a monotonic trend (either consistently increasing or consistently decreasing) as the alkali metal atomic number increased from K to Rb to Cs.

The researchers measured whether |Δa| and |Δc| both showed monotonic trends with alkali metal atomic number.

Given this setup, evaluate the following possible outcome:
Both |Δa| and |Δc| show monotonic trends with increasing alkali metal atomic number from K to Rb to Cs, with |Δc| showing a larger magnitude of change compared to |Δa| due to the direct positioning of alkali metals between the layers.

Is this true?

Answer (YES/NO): NO